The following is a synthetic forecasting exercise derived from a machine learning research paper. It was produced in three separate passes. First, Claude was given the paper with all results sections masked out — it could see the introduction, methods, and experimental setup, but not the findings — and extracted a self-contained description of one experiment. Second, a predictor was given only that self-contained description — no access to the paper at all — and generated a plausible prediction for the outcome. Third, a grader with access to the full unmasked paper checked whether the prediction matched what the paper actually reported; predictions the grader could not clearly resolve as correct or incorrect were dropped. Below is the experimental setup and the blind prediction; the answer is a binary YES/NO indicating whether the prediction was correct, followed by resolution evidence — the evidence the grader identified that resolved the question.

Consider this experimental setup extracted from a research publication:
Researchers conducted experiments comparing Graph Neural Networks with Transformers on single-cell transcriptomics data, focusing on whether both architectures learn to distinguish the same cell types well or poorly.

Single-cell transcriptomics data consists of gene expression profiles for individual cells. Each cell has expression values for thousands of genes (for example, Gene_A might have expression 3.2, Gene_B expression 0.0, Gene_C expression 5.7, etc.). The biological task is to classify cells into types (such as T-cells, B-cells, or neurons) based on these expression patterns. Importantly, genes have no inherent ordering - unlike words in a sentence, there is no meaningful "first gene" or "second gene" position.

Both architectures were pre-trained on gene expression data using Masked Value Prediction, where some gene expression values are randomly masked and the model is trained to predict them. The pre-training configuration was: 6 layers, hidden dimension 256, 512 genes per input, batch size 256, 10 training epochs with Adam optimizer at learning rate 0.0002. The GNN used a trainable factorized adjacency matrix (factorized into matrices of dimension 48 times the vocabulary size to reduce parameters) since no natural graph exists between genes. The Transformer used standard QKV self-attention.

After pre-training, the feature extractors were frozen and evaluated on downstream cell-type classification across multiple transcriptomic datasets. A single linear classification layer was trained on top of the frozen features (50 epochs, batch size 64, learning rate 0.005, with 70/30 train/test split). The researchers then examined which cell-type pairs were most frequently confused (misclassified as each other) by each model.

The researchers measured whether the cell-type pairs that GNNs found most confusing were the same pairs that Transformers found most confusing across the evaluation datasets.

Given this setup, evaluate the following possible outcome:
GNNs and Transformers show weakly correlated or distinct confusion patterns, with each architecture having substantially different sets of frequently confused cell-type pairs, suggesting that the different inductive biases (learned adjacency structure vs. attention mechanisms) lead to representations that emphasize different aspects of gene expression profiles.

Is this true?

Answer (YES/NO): NO